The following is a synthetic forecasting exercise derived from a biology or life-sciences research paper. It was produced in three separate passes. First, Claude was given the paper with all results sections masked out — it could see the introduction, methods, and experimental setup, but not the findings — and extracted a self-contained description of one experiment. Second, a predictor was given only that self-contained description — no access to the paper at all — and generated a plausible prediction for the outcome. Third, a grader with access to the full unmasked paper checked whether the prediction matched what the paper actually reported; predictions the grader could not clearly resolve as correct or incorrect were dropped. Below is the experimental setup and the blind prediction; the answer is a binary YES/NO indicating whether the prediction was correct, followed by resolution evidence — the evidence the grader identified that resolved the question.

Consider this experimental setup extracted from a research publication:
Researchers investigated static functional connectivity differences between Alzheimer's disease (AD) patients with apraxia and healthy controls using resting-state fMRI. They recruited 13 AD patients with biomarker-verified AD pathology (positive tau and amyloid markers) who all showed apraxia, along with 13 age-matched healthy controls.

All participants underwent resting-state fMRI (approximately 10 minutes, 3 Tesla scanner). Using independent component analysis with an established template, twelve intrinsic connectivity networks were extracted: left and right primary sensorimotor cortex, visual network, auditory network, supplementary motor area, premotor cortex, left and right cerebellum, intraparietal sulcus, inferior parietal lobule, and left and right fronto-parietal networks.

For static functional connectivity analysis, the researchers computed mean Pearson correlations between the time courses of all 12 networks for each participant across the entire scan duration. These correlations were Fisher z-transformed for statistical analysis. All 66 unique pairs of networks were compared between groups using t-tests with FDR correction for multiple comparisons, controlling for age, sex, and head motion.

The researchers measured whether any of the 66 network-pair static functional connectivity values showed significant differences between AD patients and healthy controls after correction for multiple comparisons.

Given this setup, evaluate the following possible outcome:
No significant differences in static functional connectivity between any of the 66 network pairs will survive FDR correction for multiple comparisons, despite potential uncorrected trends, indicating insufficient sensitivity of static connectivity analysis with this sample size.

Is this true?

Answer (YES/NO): YES